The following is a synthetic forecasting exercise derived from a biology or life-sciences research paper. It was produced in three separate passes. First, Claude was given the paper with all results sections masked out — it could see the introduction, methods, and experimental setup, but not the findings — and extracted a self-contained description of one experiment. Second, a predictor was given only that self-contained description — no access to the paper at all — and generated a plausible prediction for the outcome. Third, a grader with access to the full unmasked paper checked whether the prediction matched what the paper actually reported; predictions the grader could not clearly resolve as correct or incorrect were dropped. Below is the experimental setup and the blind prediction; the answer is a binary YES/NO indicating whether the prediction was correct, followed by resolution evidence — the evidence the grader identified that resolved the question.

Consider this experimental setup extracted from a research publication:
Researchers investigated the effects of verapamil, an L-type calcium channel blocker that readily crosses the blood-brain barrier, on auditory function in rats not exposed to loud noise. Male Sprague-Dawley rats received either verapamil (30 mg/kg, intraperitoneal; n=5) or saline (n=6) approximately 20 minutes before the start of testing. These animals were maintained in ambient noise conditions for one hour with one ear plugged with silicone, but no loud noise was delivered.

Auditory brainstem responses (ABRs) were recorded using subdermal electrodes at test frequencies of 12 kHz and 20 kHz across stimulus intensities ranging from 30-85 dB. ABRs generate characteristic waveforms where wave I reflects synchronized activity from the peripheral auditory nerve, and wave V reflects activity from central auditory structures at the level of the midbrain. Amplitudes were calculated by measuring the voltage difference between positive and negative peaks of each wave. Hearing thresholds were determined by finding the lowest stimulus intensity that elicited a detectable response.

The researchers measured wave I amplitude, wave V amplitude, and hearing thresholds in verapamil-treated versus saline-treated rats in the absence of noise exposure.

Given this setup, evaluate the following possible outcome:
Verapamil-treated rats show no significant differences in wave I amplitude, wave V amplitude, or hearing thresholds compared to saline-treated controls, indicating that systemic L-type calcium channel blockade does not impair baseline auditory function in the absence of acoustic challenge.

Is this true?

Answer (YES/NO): NO